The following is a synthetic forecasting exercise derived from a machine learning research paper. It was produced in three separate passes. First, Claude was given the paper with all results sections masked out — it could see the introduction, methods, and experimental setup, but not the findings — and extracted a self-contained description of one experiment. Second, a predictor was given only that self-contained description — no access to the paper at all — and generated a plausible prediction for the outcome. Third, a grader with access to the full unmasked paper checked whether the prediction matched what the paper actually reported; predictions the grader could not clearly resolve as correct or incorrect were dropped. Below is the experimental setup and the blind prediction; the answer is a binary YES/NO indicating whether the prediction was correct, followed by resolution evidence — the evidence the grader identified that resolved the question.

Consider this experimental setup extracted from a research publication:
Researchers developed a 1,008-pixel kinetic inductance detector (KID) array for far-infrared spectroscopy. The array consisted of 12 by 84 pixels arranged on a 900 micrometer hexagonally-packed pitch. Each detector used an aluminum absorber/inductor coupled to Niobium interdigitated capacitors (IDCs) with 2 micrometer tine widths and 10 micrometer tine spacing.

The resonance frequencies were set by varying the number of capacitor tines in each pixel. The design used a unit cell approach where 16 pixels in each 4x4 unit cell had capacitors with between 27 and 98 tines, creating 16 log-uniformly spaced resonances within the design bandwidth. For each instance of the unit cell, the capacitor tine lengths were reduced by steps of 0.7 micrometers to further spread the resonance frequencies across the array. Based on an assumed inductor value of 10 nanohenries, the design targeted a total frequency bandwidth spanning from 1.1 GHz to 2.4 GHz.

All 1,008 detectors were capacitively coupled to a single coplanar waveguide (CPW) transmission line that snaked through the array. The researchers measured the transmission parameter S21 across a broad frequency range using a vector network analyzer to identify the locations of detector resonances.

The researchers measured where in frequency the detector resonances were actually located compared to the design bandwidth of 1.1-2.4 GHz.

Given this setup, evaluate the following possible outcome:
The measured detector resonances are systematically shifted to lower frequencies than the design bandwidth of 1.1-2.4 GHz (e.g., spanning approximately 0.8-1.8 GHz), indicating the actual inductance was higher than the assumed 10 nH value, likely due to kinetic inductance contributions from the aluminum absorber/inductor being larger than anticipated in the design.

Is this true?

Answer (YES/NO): NO